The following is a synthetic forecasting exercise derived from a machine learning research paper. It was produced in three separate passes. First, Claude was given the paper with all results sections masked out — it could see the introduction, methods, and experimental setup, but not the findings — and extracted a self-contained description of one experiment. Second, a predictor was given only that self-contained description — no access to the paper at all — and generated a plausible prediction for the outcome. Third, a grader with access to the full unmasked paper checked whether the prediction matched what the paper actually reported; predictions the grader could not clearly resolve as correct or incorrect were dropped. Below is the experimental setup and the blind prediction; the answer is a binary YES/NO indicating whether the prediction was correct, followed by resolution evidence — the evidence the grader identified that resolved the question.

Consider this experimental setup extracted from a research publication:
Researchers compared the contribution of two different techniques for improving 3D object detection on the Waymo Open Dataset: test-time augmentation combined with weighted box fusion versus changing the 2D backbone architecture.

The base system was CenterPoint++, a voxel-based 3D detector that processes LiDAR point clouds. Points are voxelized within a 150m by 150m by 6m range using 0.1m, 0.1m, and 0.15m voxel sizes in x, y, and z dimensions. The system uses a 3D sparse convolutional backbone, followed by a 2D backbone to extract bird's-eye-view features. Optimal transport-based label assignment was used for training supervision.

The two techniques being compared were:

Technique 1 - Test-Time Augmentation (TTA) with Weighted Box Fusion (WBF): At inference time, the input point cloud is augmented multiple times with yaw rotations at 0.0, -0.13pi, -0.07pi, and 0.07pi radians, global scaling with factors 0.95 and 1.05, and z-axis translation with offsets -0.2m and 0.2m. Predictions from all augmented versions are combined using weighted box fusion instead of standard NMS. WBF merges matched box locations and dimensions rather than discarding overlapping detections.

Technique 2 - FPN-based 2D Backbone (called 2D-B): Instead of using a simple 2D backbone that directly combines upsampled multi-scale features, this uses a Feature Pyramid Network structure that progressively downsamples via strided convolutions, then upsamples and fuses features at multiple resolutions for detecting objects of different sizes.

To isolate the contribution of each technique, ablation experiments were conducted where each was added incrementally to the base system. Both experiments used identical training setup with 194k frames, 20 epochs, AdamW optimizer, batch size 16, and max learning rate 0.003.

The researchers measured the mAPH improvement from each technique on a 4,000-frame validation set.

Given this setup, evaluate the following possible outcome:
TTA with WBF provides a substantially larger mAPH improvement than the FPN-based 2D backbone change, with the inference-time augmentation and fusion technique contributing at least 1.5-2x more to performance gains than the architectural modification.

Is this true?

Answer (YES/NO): NO